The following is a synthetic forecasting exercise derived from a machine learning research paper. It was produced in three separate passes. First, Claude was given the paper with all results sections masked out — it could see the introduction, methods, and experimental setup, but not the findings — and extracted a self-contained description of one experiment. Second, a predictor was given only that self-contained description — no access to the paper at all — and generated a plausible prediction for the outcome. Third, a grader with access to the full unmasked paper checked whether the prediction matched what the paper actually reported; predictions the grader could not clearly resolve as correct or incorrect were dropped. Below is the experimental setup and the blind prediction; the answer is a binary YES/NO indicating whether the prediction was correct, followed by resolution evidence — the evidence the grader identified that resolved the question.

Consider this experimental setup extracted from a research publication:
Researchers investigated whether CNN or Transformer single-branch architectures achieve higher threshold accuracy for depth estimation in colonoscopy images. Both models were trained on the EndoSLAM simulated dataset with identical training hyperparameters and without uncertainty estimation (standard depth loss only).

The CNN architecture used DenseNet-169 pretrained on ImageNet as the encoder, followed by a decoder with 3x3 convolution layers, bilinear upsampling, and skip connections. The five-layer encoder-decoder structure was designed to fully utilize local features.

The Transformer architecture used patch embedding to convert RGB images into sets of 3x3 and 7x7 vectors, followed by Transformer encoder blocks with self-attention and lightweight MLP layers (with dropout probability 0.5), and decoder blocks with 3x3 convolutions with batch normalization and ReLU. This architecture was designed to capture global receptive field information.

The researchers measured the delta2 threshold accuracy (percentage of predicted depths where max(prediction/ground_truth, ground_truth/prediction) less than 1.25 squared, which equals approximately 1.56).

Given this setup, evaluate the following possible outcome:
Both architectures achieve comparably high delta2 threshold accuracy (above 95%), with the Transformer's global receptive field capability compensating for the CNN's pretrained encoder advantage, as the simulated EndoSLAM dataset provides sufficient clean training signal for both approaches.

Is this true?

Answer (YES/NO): NO